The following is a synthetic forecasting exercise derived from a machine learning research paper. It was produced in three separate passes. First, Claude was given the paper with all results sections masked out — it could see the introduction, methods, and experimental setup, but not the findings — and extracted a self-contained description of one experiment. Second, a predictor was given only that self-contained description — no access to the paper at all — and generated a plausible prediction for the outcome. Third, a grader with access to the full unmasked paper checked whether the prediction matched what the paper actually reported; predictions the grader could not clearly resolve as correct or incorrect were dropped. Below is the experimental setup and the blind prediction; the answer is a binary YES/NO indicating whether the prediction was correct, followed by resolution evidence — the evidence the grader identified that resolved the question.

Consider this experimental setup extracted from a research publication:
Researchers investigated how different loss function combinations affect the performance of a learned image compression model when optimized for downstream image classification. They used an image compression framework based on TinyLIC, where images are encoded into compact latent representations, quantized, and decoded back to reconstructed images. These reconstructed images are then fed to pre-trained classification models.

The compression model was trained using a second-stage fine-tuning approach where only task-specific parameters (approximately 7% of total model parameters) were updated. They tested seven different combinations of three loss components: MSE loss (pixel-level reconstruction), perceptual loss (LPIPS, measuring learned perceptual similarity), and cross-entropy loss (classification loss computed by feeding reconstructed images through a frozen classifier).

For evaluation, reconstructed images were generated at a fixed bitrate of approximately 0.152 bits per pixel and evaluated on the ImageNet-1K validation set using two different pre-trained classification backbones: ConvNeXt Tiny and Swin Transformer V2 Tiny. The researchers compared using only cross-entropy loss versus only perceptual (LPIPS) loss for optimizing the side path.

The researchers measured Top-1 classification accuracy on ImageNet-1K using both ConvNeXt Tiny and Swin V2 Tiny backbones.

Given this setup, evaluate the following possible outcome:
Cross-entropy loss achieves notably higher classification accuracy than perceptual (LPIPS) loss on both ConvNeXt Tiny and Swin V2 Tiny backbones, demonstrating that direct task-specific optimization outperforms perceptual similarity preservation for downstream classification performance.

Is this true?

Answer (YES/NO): YES